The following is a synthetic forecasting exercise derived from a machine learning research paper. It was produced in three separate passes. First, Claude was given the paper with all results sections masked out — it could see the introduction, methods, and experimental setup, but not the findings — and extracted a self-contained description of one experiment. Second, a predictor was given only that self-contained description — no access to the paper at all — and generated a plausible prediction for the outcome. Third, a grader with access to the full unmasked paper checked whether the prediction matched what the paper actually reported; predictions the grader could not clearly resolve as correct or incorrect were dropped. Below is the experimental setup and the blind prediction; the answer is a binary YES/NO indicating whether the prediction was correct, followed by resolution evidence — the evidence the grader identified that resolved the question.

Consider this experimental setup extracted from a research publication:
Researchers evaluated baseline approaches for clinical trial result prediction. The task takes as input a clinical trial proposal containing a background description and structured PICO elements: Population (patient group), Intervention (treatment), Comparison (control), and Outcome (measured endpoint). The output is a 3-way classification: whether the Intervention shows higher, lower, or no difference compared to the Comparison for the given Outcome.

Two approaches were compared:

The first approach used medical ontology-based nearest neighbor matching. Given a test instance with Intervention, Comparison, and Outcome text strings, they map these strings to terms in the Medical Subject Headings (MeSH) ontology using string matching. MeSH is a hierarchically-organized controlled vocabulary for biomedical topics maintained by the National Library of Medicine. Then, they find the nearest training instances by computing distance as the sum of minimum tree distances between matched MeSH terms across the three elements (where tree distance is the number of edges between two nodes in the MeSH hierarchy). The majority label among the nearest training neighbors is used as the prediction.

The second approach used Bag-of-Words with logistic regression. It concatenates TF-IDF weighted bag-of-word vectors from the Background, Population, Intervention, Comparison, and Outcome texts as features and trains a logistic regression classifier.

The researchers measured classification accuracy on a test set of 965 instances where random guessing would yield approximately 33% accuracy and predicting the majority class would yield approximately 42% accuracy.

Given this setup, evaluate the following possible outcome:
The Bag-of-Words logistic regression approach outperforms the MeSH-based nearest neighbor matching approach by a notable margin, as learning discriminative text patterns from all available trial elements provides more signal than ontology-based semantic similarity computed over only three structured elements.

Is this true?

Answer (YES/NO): YES